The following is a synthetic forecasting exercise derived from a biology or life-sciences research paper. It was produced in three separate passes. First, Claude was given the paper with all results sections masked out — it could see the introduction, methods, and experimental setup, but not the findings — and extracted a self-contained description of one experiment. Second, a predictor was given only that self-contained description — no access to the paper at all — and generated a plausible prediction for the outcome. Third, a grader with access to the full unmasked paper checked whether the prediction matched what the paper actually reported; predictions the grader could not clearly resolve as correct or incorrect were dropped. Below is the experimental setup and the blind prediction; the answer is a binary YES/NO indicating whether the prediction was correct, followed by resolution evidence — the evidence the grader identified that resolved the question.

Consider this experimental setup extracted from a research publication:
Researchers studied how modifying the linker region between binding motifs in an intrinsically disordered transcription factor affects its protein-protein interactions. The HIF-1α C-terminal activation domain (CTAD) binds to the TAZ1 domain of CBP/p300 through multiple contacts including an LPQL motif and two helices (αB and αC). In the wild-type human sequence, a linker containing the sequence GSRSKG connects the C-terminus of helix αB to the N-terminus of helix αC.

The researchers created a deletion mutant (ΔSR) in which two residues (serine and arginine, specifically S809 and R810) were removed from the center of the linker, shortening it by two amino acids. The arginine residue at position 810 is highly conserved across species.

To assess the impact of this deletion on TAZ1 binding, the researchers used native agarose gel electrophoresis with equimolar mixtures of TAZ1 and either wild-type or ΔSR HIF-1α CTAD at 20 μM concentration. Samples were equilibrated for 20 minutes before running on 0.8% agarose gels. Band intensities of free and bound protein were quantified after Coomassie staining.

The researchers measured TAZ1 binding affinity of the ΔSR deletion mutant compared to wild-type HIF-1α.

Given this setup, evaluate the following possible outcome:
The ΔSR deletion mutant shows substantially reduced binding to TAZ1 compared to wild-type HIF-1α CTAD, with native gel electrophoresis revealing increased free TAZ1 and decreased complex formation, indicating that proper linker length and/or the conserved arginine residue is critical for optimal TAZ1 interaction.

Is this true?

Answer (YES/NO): NO